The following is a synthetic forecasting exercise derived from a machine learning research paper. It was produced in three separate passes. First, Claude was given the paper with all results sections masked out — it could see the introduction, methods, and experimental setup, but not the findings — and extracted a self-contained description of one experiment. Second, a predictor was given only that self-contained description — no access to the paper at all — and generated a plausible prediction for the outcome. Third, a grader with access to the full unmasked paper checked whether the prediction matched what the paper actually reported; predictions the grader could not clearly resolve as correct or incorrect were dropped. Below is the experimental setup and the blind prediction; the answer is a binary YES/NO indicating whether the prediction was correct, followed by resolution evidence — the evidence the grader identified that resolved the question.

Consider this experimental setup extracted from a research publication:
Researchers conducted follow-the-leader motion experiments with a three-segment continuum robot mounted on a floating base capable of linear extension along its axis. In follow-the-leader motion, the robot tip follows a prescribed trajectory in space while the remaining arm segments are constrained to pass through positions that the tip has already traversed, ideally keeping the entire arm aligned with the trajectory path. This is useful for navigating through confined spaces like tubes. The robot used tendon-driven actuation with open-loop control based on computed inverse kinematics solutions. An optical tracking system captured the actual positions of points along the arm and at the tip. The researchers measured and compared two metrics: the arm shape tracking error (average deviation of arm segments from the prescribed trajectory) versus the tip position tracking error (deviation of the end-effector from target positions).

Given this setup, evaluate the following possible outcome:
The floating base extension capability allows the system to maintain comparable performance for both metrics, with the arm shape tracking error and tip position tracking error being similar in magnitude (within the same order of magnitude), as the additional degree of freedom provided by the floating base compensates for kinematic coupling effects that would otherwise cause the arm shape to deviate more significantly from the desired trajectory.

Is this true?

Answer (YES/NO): NO